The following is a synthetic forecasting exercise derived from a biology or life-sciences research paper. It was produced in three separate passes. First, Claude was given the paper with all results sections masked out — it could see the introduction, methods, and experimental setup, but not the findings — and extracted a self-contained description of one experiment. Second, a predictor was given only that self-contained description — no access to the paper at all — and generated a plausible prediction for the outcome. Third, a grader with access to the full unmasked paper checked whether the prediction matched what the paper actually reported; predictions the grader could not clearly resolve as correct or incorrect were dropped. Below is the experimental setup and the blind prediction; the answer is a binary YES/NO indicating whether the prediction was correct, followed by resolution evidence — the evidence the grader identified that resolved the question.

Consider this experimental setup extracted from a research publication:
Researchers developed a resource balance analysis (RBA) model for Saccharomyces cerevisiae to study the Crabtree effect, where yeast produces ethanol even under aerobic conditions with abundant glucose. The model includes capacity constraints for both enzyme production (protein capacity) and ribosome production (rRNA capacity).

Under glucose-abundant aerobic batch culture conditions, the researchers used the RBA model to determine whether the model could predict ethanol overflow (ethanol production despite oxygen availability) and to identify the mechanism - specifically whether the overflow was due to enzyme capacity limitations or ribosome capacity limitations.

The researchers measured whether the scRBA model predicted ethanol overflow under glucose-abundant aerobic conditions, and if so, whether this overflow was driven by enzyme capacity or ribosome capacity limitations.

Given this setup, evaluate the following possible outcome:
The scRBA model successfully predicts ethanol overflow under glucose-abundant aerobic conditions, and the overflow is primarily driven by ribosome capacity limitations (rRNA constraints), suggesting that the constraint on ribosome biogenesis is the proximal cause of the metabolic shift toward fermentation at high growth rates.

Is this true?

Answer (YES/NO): YES